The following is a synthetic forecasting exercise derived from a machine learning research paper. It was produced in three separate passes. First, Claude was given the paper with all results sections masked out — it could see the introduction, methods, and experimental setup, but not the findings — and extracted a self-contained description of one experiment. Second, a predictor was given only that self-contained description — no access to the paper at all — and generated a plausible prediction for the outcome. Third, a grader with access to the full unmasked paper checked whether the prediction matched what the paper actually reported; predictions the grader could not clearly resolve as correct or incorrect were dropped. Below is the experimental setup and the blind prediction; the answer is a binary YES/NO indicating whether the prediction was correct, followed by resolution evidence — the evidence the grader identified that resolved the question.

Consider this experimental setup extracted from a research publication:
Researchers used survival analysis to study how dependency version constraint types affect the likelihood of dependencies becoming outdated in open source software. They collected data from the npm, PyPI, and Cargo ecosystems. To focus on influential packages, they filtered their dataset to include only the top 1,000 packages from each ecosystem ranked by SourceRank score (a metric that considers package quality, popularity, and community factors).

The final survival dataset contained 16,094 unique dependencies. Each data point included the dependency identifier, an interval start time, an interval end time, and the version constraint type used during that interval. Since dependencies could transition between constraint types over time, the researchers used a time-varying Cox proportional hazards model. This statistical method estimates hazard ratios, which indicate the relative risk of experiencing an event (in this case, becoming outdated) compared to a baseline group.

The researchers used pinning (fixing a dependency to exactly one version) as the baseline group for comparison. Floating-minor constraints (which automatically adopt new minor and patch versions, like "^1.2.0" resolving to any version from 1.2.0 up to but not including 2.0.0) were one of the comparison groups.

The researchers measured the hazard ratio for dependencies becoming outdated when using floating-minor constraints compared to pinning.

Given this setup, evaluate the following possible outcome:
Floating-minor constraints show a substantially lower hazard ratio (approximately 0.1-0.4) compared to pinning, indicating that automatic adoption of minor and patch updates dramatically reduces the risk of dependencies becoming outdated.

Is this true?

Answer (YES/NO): NO